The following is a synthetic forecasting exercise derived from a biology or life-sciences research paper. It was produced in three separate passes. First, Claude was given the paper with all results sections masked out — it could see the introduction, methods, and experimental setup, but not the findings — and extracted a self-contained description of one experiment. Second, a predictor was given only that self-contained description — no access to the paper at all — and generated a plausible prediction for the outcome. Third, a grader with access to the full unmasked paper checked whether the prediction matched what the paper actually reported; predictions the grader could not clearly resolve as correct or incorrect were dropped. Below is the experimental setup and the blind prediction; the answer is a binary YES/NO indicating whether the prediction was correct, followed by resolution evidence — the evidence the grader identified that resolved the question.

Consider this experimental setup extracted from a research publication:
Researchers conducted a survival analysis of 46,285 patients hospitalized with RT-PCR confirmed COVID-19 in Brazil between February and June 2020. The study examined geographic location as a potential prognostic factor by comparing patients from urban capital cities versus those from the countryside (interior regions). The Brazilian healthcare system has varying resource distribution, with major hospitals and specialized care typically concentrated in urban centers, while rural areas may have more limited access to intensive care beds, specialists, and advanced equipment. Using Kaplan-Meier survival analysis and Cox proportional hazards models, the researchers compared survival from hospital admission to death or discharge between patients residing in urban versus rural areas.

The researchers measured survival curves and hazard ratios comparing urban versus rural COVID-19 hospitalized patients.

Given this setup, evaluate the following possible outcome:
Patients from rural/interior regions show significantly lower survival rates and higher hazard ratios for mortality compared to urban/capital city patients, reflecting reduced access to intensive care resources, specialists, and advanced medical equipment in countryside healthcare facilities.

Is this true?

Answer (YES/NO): YES